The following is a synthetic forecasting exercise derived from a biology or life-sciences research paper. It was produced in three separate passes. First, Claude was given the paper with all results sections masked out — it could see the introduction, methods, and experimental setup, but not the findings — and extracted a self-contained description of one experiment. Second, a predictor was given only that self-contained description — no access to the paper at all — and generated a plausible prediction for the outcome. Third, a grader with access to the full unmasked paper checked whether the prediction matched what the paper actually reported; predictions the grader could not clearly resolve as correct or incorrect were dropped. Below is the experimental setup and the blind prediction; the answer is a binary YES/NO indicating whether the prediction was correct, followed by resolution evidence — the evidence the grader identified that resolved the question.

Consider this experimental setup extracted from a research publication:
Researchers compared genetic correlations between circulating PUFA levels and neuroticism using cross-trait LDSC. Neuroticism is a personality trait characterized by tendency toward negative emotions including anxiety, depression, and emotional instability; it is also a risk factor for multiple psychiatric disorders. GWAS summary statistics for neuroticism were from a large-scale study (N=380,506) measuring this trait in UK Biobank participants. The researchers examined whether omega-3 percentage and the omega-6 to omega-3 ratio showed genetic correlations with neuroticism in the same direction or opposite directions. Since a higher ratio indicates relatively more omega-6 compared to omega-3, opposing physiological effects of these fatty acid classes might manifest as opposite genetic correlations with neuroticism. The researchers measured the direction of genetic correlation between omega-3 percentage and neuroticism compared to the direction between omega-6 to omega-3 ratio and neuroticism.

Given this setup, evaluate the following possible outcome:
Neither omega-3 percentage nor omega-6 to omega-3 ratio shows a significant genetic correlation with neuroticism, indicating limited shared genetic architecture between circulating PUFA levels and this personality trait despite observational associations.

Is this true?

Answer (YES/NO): NO